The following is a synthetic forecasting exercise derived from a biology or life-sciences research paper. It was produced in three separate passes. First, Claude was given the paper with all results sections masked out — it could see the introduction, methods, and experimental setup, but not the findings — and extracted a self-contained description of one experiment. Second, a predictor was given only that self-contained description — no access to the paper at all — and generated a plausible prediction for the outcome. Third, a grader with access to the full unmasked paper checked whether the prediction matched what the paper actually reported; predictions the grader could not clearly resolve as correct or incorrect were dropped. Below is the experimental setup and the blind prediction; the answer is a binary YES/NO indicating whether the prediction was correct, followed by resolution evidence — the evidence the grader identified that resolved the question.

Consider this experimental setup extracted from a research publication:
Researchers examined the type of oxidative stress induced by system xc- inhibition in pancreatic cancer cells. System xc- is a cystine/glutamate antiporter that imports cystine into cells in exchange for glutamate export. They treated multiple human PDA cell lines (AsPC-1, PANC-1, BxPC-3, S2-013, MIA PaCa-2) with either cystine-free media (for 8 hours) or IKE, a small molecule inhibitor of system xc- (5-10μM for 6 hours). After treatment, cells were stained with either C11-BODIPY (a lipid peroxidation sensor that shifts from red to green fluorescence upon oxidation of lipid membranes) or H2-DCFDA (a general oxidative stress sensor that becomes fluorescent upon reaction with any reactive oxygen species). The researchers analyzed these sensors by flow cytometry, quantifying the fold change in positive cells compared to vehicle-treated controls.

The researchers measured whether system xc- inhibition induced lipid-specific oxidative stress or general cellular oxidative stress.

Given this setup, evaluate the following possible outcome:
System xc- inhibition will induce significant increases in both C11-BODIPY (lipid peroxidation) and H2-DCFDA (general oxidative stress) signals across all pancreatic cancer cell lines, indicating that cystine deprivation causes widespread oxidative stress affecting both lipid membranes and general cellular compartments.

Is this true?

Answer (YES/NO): NO